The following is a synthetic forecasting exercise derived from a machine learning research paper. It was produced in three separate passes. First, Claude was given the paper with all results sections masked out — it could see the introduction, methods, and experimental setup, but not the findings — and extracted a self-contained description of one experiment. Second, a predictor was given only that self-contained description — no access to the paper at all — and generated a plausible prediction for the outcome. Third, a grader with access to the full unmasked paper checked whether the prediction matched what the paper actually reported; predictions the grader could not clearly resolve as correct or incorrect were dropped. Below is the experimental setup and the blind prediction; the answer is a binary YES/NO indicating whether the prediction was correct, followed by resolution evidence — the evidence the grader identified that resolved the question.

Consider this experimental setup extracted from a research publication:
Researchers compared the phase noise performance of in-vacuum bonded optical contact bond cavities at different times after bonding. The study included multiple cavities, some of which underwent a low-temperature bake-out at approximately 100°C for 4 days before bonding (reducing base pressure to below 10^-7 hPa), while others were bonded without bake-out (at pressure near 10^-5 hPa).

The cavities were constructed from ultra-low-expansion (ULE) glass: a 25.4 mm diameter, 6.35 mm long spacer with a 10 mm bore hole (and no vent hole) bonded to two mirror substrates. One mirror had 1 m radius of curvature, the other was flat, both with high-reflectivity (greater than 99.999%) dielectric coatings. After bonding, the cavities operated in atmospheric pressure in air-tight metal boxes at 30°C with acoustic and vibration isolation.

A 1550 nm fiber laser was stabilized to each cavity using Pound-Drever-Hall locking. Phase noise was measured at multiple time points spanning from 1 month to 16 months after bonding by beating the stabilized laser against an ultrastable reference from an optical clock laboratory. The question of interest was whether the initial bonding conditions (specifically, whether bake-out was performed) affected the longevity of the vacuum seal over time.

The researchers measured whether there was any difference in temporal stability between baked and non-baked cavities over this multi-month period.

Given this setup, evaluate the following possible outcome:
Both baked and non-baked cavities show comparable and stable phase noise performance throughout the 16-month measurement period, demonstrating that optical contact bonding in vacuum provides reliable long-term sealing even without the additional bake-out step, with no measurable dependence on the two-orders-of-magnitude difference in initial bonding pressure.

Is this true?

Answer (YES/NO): YES